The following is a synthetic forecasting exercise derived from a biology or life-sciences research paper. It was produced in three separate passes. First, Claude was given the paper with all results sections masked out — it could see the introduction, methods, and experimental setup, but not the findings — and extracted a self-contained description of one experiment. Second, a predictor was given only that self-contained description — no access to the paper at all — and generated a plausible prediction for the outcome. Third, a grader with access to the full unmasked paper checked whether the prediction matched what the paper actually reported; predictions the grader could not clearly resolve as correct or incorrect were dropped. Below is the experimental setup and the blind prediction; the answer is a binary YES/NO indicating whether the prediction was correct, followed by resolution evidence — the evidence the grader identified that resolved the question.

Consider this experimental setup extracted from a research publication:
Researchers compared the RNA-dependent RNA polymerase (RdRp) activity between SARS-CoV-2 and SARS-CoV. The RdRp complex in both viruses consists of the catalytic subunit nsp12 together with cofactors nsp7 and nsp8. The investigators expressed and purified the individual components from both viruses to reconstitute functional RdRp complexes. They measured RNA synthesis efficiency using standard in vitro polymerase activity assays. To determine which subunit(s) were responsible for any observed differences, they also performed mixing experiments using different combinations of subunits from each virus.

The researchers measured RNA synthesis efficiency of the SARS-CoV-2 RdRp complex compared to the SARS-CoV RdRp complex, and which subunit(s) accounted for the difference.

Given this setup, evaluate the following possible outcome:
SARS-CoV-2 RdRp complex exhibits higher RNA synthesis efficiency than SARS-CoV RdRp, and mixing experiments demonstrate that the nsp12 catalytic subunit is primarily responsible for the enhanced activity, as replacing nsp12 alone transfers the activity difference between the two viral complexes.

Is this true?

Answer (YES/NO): NO